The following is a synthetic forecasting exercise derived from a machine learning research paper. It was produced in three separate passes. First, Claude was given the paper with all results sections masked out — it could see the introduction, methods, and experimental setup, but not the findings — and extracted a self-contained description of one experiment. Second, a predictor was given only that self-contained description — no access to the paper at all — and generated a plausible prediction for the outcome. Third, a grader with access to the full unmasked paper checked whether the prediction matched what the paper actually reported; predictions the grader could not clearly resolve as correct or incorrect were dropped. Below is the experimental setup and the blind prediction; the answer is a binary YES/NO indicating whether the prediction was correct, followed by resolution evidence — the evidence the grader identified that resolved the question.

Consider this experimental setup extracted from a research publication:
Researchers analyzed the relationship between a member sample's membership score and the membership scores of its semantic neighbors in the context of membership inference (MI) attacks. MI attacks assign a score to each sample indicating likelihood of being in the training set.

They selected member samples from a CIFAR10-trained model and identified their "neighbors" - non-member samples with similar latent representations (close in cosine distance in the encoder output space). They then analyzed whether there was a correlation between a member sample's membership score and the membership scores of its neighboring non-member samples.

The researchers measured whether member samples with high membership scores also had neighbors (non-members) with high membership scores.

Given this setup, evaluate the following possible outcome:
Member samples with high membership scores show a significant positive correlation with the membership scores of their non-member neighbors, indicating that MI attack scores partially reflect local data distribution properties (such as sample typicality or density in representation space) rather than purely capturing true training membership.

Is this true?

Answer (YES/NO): YES